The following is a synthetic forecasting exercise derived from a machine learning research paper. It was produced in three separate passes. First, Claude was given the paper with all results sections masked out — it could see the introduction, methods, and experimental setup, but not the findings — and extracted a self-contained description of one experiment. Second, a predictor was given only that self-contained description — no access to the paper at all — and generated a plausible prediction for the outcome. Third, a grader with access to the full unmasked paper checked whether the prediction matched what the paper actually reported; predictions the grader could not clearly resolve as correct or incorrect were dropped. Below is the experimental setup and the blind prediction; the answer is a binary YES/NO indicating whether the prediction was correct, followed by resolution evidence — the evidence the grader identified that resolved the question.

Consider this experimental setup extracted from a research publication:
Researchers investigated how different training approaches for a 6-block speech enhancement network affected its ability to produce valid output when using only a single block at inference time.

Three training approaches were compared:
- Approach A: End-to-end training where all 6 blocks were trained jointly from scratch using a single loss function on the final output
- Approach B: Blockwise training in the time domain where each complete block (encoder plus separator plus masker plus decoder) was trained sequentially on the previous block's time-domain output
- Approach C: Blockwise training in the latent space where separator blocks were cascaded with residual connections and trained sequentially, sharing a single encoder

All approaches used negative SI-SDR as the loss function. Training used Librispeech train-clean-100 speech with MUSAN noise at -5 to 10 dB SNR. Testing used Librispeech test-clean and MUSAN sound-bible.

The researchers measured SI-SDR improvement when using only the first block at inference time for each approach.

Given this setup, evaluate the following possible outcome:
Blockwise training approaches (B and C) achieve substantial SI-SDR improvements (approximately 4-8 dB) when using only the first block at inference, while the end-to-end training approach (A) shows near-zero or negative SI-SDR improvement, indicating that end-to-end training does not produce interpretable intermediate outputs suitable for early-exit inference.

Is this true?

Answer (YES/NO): YES